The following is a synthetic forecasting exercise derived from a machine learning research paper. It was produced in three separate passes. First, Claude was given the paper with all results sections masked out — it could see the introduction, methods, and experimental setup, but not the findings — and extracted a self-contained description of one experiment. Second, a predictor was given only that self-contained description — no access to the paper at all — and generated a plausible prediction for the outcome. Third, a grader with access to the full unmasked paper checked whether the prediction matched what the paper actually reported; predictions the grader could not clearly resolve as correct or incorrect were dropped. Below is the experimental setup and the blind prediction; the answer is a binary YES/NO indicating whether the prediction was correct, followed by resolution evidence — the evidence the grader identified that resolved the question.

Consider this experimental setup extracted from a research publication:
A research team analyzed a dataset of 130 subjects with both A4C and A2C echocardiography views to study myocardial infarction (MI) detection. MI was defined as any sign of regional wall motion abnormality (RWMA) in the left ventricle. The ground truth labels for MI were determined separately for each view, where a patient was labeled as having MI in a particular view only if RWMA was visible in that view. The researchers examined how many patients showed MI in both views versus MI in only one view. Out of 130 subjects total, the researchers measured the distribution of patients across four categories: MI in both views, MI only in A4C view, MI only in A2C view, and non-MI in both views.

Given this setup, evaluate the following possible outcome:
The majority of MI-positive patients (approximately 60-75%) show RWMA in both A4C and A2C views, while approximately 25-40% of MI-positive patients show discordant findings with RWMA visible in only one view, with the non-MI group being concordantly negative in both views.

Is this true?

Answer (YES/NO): YES